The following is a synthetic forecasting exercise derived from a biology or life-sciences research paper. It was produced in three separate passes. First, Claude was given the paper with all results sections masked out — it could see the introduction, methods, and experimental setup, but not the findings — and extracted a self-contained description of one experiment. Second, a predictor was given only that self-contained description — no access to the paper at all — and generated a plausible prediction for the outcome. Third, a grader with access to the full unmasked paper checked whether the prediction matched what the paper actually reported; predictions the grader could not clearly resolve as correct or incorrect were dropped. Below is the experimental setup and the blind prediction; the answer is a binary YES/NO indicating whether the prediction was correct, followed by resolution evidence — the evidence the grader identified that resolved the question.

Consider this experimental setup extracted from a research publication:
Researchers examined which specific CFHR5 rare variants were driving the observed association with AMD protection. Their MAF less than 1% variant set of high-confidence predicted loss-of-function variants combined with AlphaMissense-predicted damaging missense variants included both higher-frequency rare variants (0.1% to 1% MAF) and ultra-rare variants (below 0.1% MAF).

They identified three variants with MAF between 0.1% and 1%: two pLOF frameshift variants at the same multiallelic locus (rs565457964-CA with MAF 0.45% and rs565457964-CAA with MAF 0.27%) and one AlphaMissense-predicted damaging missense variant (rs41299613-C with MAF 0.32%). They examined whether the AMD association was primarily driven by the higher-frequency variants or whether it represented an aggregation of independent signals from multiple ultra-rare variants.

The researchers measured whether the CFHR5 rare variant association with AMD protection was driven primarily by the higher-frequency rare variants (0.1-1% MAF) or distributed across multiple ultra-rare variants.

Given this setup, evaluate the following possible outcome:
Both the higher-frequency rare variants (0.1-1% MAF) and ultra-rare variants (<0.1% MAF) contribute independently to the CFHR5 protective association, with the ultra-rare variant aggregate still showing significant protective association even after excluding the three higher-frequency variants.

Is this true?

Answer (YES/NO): NO